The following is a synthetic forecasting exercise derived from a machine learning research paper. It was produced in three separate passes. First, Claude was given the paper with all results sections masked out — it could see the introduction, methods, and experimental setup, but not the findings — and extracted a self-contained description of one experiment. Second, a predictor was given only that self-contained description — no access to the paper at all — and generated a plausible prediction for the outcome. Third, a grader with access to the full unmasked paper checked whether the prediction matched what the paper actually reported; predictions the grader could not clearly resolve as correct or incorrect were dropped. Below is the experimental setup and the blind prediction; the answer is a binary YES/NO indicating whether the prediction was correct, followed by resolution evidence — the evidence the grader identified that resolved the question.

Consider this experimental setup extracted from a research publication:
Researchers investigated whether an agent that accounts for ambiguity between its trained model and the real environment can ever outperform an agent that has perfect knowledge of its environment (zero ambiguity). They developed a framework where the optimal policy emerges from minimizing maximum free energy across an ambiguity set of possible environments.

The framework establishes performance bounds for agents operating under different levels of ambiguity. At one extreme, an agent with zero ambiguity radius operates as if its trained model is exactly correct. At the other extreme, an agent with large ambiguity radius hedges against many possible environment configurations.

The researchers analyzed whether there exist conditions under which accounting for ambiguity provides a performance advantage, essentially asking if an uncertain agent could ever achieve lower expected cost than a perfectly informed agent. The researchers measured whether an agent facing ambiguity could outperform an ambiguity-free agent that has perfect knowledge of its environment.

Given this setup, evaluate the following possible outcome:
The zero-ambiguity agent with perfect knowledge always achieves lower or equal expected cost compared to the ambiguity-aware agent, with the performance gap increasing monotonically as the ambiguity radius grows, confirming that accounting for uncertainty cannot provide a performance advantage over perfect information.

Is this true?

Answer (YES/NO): NO